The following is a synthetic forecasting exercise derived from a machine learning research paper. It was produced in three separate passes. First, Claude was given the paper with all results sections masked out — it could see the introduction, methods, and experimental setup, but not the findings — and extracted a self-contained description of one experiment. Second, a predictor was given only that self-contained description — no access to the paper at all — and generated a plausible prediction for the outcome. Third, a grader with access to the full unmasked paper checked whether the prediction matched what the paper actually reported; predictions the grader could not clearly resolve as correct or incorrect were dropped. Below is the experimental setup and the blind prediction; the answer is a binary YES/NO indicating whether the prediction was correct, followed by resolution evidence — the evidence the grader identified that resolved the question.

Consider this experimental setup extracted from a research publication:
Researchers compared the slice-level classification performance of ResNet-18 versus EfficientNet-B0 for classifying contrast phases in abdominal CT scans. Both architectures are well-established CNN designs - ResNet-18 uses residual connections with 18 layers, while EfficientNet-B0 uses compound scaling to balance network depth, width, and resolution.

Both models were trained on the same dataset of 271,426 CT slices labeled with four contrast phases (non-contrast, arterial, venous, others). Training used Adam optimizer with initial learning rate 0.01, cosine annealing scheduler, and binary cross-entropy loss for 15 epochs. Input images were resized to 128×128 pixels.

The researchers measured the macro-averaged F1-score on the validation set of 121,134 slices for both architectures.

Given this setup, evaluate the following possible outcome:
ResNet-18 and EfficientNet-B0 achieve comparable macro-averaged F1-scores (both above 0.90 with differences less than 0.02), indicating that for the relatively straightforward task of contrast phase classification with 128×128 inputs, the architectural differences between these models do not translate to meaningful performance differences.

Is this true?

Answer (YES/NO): NO